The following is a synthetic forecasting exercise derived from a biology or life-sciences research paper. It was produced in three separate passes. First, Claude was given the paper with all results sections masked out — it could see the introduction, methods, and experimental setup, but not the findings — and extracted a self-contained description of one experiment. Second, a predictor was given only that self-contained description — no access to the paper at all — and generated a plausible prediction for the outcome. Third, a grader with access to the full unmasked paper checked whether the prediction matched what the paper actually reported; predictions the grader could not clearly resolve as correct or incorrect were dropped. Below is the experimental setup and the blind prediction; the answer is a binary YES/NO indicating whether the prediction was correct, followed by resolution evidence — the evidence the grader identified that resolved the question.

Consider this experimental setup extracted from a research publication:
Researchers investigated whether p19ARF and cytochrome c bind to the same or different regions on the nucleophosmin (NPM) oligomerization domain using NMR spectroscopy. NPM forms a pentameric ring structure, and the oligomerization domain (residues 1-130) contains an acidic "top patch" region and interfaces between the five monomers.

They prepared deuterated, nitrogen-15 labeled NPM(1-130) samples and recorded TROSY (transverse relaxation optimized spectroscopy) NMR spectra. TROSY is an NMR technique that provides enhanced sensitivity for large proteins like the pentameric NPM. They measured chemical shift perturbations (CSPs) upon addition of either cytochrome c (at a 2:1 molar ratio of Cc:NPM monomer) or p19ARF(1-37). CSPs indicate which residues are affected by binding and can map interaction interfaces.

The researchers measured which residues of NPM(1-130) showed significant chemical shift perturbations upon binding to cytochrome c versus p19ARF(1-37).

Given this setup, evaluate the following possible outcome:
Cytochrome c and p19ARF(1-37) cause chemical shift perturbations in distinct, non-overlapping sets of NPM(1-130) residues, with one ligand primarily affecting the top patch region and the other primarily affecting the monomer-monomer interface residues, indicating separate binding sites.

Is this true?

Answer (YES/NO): NO